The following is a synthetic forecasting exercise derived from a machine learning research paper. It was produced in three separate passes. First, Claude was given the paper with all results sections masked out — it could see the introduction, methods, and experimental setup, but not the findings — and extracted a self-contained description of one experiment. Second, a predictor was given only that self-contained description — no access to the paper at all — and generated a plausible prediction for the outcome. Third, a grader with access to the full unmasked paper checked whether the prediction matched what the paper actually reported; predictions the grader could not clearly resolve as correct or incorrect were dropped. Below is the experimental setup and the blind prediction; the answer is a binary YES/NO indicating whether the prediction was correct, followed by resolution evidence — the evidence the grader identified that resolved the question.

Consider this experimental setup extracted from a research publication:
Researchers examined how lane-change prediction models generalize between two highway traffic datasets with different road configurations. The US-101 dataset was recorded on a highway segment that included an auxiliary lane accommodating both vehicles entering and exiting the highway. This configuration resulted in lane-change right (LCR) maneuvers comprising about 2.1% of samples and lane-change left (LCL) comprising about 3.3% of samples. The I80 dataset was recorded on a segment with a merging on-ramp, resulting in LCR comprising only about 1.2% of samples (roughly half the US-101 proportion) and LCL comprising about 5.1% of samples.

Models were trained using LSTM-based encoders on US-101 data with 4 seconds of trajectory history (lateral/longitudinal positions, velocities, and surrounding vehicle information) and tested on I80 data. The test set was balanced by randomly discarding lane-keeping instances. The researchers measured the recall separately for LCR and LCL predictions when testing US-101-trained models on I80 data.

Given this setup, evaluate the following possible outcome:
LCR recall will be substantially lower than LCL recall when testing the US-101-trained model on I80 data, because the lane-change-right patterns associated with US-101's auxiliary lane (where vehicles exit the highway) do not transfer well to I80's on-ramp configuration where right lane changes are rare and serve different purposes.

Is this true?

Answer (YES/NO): NO